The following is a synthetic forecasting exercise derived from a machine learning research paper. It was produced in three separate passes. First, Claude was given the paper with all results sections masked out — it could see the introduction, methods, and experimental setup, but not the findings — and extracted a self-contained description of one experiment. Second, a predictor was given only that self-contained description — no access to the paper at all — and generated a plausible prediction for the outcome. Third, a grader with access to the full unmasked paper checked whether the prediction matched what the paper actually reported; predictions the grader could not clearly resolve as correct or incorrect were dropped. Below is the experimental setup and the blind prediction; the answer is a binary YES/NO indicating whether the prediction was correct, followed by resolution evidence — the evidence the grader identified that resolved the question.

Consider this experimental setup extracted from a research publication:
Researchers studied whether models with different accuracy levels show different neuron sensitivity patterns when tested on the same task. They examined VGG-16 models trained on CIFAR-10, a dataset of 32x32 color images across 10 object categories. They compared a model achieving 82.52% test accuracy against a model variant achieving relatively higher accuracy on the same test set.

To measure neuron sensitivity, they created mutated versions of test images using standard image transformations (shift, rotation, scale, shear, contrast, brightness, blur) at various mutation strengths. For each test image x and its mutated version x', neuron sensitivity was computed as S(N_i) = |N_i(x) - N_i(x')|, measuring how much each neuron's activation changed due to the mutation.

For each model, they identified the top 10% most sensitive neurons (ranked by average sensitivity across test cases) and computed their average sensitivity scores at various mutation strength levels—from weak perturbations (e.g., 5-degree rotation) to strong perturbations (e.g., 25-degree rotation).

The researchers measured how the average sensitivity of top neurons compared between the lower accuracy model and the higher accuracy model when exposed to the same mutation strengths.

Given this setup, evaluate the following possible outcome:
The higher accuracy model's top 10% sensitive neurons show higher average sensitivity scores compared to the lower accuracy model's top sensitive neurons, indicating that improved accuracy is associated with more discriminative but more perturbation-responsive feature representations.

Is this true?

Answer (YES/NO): NO